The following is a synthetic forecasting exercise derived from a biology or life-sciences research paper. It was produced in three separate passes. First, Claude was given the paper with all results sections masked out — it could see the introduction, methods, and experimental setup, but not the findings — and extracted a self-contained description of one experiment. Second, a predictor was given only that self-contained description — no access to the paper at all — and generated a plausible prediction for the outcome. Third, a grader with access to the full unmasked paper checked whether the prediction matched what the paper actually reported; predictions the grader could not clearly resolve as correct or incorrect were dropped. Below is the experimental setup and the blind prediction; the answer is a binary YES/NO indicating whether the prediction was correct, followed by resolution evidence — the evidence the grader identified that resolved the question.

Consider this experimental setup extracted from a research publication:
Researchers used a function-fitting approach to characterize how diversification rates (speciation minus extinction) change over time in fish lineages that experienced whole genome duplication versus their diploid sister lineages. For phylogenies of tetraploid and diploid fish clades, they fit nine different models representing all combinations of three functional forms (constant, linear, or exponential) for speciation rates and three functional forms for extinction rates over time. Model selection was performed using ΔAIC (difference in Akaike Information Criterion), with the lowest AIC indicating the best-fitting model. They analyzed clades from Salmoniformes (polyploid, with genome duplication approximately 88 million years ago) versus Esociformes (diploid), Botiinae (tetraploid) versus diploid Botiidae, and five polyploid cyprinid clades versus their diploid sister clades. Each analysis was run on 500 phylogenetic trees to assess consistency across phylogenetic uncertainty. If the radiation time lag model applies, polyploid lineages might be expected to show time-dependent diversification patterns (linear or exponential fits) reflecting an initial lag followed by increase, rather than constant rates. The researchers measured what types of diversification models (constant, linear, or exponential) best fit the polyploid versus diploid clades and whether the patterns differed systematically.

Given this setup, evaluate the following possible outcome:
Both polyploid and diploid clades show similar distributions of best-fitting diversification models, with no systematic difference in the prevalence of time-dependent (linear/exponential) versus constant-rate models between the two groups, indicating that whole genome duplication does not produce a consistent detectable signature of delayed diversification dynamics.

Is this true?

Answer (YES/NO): NO